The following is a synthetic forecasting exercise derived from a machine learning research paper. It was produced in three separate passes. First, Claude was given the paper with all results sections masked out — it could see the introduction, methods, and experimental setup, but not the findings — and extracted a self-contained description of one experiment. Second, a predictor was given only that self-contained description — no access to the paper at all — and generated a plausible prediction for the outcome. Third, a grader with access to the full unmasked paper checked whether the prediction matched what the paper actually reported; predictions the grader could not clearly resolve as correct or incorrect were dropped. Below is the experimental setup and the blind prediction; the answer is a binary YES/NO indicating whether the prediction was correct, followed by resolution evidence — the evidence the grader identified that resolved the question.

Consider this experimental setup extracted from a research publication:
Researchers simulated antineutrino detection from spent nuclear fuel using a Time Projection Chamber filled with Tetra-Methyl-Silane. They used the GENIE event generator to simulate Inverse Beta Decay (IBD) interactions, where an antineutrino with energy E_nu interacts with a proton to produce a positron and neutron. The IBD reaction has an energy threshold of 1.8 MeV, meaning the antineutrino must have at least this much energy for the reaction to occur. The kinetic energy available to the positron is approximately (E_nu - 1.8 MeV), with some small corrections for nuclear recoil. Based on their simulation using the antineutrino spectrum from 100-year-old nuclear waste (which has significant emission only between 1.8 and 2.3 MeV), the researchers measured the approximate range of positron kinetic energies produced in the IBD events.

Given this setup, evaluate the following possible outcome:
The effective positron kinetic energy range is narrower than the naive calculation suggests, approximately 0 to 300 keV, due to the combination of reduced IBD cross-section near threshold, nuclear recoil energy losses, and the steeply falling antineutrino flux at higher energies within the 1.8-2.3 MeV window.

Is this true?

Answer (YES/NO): NO